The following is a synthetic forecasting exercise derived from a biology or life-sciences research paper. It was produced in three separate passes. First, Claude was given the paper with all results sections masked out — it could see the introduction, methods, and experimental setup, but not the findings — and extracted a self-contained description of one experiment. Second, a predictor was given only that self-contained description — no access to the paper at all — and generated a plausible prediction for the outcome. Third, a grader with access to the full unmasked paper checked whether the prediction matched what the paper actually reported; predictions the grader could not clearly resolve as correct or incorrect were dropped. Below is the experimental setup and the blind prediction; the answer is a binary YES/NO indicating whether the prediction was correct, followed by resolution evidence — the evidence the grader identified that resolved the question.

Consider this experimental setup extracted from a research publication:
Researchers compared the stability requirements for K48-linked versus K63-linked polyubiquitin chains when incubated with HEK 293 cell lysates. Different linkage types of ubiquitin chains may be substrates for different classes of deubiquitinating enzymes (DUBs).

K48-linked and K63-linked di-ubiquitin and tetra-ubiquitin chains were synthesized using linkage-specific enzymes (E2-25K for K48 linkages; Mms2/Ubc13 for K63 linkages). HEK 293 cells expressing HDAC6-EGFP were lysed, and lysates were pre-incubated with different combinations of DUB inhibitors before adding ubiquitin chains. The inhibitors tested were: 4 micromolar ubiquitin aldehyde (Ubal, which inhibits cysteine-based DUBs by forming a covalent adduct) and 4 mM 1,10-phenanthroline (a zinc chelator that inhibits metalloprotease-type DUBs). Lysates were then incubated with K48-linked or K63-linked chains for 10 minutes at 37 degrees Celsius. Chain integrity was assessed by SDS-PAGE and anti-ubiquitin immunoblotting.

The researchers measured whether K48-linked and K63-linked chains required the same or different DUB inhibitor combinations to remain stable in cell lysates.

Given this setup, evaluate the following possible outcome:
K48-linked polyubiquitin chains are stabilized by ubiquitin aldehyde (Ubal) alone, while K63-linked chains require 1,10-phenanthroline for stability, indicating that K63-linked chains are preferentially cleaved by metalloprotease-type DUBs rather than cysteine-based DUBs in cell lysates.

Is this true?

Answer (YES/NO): NO